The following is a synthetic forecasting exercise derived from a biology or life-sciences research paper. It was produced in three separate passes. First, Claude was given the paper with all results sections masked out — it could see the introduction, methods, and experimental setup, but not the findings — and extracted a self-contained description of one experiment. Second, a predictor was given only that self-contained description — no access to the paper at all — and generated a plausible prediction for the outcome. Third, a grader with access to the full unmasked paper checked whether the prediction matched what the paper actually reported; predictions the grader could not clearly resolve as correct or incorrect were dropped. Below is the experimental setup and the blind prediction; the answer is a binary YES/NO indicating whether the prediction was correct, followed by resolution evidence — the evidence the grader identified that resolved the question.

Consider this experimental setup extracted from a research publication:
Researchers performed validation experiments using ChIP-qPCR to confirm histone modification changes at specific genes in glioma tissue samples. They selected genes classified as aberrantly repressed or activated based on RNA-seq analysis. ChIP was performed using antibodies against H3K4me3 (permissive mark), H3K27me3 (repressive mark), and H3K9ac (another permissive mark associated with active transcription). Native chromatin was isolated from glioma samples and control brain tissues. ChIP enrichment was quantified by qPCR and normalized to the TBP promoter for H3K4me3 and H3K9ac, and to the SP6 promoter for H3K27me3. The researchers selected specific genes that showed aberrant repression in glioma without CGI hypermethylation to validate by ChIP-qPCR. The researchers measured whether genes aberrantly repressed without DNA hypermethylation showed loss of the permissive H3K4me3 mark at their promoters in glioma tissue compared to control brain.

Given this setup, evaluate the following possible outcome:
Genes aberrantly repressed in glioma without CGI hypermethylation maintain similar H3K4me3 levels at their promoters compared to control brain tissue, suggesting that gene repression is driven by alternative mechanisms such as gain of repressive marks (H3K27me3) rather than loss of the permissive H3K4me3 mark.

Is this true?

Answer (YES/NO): NO